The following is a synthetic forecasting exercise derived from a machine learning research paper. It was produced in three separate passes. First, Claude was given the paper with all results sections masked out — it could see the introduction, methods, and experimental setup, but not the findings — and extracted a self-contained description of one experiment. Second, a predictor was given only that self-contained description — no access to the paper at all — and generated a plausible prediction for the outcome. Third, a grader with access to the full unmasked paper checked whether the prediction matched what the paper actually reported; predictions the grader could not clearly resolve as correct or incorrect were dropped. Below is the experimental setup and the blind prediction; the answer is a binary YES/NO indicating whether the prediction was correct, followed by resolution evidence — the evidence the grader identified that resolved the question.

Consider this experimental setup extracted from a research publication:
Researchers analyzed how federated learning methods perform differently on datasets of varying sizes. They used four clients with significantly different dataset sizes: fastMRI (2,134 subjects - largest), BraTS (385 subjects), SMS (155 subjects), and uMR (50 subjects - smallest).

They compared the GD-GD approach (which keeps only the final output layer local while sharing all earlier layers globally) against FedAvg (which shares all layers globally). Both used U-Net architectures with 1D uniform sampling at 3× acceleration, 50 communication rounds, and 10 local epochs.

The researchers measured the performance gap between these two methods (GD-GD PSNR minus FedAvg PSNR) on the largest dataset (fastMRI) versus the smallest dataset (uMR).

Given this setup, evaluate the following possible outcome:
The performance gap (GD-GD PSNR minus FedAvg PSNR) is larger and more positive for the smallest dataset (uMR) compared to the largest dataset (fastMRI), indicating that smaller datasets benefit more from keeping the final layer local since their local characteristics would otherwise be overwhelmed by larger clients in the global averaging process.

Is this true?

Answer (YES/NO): YES